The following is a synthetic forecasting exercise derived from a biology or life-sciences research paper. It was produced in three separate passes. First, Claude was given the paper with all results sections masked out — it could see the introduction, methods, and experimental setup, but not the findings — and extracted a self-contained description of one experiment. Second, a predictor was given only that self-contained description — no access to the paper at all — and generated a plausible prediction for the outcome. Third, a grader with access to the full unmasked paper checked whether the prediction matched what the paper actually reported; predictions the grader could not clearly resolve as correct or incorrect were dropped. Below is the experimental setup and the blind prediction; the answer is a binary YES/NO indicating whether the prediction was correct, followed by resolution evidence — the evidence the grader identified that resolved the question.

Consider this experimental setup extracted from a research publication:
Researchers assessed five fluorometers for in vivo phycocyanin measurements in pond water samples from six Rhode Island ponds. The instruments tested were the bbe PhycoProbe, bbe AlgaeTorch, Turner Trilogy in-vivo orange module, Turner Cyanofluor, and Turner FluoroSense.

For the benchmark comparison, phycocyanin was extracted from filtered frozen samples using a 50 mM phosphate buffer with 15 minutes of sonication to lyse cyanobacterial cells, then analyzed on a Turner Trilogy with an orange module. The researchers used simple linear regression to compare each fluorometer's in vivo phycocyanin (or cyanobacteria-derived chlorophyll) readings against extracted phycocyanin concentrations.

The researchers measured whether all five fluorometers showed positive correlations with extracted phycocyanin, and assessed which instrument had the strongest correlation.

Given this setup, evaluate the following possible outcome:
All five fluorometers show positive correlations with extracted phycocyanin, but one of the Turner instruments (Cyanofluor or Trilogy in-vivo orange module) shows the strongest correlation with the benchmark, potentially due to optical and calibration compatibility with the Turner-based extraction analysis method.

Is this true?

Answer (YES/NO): NO